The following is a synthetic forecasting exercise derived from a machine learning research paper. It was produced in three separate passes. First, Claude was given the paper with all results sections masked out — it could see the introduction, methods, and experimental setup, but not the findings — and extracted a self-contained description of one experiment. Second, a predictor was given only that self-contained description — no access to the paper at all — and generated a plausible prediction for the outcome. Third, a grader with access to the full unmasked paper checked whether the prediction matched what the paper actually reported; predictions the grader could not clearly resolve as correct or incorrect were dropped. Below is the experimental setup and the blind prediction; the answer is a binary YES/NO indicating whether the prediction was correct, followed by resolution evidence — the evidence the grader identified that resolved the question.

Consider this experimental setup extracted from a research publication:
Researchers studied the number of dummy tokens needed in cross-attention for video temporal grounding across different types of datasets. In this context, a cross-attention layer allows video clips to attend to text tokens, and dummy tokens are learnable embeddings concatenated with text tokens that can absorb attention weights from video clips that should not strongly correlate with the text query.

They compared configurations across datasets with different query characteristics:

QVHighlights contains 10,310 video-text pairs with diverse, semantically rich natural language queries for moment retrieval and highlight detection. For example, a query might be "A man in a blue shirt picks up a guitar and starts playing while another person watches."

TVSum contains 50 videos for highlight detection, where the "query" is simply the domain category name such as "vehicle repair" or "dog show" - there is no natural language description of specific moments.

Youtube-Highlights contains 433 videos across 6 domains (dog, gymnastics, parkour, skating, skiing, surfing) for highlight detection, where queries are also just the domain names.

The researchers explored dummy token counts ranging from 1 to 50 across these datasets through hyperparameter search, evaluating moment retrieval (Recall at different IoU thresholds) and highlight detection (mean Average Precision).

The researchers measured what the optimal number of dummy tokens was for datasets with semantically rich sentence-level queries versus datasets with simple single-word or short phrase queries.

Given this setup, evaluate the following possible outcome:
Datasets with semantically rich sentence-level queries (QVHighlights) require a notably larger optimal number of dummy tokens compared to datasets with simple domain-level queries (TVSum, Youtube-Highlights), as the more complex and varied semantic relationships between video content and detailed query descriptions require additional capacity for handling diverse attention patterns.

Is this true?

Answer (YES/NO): YES